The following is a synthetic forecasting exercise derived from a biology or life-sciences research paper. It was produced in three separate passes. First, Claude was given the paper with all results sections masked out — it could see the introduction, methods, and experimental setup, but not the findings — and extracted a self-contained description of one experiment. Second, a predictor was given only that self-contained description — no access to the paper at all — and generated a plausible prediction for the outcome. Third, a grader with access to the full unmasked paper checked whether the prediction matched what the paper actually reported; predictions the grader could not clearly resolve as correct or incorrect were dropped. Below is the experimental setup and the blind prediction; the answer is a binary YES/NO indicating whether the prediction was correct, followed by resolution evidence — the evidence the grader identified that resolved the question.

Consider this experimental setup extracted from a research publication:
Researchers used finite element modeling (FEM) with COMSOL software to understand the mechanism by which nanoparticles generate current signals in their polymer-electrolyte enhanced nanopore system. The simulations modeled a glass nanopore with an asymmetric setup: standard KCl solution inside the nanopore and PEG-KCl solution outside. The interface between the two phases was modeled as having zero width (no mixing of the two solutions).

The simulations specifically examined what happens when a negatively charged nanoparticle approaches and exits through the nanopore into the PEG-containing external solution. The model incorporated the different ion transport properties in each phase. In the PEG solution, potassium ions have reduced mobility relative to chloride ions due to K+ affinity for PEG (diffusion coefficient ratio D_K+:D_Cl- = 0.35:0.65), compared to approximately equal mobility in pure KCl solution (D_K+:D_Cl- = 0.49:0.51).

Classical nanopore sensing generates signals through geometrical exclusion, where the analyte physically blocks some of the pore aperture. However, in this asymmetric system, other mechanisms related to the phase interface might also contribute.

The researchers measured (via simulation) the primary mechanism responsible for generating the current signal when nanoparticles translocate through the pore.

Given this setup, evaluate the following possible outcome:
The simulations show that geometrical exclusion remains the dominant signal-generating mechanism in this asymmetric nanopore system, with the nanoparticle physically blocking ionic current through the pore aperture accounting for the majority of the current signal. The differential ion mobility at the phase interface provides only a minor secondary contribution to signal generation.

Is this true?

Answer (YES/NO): NO